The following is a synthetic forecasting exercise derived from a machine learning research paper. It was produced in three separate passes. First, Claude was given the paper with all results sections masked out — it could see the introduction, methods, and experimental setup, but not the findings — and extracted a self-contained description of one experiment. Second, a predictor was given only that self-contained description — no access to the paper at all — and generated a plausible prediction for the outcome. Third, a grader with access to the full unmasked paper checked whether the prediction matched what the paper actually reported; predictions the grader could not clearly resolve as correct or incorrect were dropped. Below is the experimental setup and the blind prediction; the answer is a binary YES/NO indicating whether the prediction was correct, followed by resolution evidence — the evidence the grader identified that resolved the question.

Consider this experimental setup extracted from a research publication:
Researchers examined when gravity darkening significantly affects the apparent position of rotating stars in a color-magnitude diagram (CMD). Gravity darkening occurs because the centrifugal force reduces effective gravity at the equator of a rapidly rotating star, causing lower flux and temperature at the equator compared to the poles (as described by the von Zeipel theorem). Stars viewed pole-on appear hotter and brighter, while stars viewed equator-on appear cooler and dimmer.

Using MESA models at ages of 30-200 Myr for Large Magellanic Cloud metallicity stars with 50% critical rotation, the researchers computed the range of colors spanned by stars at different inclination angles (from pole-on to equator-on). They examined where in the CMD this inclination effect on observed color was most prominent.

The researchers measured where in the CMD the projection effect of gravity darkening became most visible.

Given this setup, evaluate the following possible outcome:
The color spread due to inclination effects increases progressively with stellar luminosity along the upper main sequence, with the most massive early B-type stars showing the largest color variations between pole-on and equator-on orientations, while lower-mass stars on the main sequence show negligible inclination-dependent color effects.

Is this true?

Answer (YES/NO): NO